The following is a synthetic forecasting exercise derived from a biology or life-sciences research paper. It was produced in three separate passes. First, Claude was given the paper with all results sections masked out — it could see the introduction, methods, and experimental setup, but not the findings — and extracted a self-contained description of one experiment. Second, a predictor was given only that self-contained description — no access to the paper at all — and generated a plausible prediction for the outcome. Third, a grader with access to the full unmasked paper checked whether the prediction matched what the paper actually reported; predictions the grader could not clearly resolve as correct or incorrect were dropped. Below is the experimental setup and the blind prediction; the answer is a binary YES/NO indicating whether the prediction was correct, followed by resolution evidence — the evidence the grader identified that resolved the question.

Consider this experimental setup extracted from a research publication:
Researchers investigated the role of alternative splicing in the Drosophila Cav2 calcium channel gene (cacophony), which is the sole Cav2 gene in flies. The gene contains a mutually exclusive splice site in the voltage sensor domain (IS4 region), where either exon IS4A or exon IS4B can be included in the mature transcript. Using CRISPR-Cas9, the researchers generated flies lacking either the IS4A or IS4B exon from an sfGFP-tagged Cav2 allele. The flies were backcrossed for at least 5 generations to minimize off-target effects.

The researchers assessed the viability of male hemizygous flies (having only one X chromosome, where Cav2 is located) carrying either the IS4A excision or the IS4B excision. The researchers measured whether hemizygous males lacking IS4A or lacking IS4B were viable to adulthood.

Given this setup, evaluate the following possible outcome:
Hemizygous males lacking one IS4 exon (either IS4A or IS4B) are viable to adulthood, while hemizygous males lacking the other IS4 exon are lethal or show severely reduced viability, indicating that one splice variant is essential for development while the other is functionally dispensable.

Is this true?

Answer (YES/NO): YES